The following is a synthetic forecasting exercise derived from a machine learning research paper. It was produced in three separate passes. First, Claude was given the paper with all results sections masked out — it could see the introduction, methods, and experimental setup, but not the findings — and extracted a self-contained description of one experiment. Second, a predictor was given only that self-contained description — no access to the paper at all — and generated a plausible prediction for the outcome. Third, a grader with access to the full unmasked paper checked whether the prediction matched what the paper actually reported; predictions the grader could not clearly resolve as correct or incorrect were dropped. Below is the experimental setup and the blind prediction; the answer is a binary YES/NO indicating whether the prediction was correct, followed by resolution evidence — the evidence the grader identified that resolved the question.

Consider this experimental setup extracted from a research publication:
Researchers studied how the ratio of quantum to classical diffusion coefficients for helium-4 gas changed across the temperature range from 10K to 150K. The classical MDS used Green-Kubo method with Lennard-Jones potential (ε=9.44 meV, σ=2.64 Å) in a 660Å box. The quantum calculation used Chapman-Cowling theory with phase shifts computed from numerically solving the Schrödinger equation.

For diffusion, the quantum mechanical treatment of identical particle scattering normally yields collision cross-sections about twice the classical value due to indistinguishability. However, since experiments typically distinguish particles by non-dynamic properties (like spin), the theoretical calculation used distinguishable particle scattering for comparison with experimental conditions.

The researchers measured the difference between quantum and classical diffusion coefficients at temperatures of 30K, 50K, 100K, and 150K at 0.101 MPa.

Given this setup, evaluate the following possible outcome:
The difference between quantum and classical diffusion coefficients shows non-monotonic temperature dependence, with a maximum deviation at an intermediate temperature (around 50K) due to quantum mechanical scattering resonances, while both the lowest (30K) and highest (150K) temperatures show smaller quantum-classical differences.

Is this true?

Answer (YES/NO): NO